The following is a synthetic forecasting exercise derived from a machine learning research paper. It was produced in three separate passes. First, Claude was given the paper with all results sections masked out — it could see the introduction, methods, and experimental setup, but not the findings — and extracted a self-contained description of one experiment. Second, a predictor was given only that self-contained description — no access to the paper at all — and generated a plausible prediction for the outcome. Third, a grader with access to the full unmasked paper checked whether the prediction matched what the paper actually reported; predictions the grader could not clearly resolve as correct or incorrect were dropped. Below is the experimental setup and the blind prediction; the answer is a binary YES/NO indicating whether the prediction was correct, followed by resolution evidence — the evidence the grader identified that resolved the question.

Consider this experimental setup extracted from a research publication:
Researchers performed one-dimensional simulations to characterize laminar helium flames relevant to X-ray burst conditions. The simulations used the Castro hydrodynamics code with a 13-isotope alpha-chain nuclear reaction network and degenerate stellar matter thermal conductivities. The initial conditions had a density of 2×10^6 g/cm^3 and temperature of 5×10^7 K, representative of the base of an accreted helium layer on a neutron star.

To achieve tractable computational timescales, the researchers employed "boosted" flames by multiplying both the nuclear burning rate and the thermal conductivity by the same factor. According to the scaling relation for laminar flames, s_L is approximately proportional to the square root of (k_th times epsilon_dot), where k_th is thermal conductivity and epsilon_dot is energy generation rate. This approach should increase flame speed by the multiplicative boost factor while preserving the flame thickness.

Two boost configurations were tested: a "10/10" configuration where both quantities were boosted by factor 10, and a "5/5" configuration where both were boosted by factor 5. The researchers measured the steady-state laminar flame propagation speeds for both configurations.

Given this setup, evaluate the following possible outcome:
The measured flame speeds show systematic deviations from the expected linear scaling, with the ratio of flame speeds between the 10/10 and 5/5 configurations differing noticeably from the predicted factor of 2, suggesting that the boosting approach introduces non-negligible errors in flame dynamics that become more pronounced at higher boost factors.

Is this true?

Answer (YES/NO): NO